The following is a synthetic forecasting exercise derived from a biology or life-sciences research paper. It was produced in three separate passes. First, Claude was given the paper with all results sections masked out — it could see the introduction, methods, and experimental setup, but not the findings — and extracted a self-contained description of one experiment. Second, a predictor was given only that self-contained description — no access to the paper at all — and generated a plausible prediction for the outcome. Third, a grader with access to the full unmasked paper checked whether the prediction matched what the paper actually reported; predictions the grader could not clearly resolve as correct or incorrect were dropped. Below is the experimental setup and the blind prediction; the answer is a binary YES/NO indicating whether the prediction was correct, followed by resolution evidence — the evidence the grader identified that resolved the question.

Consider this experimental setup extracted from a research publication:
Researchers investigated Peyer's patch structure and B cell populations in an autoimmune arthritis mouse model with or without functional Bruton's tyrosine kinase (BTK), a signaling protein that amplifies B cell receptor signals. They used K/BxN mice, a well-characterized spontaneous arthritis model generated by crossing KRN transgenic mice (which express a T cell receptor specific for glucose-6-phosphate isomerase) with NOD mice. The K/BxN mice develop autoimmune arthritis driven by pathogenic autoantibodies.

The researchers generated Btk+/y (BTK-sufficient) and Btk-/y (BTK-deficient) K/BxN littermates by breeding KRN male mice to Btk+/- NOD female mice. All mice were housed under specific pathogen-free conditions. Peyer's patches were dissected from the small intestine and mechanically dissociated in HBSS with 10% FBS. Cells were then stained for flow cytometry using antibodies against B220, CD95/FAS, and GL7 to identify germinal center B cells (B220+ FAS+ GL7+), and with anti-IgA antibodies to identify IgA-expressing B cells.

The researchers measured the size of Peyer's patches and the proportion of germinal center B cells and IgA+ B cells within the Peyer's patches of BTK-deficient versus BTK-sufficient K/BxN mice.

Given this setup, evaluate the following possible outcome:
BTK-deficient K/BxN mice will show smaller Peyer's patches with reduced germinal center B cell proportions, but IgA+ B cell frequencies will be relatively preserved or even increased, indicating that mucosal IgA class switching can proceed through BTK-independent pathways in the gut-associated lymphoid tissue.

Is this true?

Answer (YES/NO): NO